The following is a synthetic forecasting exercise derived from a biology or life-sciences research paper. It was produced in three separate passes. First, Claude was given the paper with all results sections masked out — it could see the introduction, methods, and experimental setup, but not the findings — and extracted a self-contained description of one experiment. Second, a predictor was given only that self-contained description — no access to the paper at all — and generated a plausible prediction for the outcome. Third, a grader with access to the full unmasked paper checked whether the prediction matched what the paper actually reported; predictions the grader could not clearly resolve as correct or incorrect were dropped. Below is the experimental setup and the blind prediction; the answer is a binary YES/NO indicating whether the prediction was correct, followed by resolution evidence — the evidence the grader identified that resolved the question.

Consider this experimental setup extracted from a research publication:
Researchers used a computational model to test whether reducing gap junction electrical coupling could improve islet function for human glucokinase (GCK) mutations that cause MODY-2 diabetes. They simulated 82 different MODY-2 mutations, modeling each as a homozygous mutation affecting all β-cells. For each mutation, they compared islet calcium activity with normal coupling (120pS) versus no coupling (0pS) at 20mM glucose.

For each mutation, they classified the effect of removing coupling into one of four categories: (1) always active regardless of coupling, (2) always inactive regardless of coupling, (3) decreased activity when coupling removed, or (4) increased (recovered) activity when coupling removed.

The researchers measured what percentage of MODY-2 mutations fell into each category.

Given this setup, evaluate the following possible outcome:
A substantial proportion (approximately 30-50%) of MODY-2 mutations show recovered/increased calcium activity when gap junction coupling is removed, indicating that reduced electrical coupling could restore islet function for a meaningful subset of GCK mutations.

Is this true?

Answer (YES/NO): NO